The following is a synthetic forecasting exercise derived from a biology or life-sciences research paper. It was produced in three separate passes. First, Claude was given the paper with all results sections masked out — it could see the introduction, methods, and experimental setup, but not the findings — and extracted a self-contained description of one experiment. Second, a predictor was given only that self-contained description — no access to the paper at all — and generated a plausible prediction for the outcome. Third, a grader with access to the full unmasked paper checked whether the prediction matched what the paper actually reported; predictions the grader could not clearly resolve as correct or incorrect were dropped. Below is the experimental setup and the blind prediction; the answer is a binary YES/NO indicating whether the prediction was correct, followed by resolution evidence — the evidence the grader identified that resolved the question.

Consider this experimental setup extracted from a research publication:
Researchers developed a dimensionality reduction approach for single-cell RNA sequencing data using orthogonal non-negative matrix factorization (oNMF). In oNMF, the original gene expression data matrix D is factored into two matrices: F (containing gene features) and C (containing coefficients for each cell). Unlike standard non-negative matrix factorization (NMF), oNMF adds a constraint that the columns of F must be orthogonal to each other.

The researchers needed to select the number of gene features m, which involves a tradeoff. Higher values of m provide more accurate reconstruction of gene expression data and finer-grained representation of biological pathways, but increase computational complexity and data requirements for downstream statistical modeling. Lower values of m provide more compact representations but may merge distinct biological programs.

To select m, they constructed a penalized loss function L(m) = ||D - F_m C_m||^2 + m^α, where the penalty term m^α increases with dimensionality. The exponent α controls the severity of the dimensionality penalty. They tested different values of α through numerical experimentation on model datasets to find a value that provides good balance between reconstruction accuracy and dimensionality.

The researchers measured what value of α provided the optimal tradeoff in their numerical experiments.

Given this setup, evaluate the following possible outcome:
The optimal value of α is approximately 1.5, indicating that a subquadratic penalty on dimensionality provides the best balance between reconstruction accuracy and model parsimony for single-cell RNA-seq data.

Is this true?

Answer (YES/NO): NO